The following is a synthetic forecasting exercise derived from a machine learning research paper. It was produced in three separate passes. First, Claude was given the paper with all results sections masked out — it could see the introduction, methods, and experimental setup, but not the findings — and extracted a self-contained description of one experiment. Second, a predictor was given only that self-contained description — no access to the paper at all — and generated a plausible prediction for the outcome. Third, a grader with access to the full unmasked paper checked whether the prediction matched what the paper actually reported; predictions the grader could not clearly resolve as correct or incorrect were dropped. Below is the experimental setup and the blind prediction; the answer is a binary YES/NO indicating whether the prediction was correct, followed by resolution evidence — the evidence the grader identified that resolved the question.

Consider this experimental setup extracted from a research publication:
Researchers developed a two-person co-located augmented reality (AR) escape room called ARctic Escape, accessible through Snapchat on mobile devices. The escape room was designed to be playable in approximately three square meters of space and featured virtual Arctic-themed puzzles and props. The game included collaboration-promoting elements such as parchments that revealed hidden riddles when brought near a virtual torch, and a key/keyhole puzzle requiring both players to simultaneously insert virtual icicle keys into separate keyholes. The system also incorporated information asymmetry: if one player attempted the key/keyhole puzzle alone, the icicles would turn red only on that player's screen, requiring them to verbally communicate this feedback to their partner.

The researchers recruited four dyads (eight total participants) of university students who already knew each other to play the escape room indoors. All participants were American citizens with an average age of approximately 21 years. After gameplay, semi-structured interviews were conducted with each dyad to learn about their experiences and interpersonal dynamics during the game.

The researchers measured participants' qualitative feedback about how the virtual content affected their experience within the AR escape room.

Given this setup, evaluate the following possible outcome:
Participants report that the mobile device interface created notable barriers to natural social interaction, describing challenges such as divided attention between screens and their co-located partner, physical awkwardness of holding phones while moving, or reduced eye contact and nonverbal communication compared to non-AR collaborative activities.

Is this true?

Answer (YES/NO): NO